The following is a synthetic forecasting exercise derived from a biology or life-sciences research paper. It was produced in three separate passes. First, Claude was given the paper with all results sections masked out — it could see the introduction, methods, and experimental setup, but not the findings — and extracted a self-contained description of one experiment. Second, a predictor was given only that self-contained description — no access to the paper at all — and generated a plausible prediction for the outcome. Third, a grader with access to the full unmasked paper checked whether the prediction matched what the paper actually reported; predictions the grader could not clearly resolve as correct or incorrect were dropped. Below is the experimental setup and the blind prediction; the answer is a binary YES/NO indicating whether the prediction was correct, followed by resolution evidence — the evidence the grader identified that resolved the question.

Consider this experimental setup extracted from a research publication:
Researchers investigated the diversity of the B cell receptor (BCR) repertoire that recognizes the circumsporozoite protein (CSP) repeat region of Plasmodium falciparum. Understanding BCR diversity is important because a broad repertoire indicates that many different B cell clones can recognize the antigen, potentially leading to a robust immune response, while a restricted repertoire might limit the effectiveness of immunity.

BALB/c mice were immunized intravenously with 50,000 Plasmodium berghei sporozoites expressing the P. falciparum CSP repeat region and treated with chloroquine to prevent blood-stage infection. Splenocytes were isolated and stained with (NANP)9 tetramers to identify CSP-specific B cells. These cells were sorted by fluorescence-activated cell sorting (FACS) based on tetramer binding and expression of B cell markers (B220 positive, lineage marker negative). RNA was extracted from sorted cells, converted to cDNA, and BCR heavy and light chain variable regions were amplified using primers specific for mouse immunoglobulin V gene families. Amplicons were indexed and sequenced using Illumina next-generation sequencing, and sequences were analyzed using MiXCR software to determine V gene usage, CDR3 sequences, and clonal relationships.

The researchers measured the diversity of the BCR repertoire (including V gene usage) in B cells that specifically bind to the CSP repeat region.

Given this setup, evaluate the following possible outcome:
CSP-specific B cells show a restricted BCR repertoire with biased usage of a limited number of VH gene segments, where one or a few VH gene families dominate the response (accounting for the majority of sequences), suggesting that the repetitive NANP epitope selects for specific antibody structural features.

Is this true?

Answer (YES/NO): YES